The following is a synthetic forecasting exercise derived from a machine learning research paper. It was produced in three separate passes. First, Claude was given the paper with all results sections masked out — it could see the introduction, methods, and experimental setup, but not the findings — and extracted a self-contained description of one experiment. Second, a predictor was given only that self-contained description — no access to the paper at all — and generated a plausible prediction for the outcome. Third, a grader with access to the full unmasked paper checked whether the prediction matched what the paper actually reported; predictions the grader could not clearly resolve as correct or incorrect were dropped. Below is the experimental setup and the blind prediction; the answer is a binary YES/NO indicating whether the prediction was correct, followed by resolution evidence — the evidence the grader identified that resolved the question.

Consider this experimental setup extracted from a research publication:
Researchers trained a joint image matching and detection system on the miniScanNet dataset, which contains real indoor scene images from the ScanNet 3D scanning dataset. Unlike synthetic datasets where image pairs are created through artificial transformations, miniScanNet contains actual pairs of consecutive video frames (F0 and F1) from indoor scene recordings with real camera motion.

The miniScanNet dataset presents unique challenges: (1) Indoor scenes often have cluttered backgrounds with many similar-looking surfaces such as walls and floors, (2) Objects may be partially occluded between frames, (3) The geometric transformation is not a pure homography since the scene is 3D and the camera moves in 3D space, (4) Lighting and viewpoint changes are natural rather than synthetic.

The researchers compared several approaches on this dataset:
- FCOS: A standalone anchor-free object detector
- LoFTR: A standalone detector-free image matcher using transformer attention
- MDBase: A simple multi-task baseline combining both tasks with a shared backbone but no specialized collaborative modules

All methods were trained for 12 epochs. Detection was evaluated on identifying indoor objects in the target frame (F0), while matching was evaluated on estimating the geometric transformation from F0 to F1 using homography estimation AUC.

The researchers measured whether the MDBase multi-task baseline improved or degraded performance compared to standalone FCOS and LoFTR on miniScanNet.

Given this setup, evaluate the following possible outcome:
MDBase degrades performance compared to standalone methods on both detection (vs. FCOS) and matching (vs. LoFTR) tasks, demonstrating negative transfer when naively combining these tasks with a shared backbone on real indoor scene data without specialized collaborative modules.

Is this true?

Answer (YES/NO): YES